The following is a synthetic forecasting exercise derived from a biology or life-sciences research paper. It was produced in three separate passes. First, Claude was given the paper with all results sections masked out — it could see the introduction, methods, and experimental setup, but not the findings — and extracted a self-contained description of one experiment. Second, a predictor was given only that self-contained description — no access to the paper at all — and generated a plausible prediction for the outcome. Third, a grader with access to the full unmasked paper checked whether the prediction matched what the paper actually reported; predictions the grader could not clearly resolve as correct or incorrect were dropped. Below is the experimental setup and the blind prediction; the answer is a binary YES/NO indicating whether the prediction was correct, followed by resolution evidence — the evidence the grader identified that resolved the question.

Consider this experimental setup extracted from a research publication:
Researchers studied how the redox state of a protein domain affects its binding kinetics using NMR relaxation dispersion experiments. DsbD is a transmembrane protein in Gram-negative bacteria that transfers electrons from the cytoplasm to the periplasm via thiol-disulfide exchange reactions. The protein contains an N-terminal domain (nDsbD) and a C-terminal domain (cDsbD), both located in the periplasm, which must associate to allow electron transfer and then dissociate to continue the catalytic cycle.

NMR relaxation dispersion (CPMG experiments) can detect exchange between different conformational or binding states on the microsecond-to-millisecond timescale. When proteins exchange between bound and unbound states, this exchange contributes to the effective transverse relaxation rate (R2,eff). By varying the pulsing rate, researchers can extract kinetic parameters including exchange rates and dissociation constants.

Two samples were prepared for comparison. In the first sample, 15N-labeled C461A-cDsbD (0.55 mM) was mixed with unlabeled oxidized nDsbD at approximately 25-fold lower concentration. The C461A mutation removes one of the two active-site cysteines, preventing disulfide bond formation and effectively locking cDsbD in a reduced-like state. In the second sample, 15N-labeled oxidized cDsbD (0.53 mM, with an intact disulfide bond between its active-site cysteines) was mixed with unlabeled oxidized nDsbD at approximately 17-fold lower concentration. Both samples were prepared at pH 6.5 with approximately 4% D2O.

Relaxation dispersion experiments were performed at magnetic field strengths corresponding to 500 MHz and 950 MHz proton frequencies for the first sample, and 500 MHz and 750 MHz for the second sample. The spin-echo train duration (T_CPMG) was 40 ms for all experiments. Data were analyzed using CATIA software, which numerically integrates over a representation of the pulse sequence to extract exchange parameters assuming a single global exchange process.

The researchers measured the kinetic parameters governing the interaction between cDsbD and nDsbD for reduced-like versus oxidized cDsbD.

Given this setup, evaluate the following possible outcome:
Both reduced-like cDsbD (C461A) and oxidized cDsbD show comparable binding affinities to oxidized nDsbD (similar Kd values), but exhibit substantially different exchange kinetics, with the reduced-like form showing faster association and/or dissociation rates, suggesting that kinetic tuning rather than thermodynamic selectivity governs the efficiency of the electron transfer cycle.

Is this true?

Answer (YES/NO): NO